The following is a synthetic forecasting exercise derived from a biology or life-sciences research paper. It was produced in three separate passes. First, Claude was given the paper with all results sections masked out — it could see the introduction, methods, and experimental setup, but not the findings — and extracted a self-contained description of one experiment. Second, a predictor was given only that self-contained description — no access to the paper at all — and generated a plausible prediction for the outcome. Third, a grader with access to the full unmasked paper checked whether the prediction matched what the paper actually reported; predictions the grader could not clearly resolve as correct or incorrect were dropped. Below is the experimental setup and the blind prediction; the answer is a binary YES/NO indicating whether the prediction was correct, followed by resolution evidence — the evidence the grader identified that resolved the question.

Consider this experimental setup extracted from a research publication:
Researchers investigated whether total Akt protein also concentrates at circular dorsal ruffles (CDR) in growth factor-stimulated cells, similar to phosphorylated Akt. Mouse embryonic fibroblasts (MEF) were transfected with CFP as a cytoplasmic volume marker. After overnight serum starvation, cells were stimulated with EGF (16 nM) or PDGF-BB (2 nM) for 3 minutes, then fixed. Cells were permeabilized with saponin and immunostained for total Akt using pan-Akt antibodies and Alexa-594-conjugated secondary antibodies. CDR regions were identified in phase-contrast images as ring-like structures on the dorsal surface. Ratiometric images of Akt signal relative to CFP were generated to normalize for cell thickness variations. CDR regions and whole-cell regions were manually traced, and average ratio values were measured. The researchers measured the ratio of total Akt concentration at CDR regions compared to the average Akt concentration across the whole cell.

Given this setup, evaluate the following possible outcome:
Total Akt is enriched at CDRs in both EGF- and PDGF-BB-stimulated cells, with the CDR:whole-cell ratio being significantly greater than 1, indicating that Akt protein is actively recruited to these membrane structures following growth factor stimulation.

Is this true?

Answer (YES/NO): YES